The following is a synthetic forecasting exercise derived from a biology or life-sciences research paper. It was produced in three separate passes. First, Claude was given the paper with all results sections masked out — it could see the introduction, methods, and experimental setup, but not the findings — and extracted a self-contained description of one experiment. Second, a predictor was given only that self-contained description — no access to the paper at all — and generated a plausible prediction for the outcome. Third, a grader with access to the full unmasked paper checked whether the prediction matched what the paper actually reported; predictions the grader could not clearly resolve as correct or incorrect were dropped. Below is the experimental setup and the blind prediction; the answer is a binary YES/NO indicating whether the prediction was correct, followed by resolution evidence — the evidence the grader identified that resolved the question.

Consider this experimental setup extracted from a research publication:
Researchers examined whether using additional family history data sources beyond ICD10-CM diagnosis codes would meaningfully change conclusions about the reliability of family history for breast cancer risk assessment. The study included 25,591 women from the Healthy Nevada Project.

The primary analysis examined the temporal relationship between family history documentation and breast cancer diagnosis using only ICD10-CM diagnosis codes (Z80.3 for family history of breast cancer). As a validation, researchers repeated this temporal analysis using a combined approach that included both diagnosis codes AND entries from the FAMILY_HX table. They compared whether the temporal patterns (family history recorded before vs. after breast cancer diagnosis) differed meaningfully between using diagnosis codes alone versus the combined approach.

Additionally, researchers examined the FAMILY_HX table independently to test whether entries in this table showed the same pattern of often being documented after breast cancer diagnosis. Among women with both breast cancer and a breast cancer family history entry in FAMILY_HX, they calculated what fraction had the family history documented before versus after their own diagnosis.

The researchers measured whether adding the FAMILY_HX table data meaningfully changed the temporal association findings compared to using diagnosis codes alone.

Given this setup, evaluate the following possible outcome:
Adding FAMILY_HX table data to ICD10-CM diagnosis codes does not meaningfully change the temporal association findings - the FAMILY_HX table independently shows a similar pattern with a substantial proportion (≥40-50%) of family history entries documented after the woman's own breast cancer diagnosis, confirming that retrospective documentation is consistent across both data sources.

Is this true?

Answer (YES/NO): YES